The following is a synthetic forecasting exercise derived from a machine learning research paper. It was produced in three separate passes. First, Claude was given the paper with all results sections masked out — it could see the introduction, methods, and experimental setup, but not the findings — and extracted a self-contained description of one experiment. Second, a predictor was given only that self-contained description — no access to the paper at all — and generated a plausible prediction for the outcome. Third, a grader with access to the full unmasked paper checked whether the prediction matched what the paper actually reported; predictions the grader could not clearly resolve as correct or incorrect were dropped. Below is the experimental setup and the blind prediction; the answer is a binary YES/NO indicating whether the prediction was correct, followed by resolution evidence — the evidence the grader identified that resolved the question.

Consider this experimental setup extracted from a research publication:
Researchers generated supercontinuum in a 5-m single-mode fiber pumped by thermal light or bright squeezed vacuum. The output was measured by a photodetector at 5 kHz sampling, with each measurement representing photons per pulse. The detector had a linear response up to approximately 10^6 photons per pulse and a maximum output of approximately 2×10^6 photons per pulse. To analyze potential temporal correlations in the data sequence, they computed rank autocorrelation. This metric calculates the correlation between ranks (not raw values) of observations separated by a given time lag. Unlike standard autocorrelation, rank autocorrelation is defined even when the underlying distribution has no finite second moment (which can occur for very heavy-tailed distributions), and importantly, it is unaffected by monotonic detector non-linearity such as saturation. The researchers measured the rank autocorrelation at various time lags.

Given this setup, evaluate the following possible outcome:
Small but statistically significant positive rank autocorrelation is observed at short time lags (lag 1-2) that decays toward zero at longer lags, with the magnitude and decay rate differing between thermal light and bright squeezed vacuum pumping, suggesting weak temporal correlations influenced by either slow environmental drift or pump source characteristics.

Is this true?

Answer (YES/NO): NO